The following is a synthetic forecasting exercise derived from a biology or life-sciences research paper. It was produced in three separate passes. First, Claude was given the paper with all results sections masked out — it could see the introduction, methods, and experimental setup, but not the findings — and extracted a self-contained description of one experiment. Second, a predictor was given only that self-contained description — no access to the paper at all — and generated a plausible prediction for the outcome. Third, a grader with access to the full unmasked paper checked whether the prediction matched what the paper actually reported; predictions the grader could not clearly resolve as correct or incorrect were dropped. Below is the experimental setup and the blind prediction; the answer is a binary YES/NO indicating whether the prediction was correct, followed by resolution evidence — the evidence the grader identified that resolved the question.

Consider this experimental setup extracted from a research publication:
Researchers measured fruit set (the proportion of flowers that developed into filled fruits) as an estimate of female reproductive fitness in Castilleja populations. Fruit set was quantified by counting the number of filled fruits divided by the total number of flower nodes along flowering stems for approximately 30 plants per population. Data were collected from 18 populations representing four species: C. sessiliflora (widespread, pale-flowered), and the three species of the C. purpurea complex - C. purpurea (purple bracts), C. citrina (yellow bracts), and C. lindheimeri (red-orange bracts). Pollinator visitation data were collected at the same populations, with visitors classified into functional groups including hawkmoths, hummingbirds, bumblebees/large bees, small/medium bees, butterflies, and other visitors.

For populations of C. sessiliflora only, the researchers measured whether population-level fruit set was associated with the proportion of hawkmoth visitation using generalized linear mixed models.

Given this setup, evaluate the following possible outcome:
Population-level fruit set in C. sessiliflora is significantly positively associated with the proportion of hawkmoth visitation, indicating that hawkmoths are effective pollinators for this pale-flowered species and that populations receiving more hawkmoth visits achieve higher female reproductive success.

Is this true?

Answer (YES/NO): YES